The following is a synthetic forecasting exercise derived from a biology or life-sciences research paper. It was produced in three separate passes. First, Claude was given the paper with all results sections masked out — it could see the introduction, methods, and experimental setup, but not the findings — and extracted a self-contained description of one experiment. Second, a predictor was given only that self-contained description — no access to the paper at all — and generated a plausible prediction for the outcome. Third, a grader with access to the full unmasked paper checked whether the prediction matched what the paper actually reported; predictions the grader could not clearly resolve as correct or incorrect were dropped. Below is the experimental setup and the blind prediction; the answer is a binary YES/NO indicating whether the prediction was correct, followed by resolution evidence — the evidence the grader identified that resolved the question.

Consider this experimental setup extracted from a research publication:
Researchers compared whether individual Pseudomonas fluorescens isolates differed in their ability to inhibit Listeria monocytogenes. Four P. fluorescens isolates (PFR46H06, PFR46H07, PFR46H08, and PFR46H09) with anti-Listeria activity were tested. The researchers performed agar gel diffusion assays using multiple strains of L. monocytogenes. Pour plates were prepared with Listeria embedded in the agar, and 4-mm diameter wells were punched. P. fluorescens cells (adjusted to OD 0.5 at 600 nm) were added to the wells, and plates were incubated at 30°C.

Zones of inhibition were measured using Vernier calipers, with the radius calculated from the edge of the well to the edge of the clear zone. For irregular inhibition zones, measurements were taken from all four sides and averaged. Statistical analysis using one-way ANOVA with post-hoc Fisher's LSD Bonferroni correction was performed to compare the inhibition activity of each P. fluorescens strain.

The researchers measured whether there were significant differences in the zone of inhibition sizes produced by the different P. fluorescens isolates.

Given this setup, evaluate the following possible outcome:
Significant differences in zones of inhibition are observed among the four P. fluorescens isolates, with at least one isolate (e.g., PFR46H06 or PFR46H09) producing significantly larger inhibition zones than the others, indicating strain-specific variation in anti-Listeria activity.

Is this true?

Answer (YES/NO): NO